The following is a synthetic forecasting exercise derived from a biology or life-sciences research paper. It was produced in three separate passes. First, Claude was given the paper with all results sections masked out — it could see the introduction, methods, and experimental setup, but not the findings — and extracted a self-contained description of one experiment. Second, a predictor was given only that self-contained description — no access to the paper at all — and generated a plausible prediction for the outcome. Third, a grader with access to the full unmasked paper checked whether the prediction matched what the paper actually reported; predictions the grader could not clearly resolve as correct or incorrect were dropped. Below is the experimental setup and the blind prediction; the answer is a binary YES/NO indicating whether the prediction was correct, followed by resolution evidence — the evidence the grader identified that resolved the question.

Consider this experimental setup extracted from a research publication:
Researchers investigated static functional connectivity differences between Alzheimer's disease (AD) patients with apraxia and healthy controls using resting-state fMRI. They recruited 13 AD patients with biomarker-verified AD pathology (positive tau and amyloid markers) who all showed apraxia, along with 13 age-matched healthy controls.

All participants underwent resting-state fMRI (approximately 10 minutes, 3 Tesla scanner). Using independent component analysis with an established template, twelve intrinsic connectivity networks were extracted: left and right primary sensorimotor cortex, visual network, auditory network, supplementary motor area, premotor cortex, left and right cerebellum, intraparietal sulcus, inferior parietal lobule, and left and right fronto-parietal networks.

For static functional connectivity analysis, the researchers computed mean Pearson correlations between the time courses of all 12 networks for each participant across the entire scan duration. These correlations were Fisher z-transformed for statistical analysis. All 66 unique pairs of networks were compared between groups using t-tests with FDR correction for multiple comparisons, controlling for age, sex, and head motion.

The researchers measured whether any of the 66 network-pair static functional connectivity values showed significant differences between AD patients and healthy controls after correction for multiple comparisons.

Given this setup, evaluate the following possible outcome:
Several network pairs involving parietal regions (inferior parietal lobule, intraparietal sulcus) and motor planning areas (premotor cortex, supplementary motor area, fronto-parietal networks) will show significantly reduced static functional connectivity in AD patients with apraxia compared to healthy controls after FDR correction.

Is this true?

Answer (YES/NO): NO